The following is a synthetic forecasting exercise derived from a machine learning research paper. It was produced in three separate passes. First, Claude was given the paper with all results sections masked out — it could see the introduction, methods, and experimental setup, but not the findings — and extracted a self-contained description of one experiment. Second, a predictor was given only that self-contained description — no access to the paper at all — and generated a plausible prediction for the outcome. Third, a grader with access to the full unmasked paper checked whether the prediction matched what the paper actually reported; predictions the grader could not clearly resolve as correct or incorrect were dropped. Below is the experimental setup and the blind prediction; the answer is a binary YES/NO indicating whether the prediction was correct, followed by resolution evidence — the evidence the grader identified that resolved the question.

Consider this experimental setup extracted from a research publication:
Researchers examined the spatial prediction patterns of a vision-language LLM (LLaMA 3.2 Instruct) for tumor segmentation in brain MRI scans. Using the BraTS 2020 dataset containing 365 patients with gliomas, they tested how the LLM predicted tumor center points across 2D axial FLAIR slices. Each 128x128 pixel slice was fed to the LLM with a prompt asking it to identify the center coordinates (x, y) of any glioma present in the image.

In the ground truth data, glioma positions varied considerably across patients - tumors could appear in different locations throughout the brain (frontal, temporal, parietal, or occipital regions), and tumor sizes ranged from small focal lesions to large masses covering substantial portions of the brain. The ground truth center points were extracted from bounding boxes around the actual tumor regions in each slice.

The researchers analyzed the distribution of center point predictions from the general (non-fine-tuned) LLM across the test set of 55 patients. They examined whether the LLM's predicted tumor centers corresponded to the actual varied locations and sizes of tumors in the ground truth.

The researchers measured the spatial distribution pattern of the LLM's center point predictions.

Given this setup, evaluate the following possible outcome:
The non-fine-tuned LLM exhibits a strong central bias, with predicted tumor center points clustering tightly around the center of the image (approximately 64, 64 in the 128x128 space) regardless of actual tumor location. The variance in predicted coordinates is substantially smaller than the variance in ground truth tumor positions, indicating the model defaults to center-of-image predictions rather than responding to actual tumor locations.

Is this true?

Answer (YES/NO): YES